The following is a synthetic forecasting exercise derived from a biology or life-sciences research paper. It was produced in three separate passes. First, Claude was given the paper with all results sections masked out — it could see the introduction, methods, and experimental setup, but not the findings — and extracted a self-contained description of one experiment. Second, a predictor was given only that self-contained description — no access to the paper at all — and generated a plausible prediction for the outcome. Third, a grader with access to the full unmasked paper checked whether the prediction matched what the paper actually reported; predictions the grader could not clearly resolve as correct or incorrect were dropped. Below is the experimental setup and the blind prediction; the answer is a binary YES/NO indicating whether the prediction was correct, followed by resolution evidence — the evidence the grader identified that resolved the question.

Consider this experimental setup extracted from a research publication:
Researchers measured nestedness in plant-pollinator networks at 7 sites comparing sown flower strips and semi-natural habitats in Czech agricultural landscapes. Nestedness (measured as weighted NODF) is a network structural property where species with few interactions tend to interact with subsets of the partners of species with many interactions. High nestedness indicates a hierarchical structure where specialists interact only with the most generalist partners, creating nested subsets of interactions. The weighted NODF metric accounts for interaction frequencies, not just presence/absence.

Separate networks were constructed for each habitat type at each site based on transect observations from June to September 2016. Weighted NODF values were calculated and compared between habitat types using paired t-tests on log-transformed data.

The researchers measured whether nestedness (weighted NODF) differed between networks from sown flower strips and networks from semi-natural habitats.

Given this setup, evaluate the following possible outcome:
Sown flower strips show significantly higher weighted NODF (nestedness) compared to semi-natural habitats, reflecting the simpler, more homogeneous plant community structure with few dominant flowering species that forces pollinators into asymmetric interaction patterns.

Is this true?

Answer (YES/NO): YES